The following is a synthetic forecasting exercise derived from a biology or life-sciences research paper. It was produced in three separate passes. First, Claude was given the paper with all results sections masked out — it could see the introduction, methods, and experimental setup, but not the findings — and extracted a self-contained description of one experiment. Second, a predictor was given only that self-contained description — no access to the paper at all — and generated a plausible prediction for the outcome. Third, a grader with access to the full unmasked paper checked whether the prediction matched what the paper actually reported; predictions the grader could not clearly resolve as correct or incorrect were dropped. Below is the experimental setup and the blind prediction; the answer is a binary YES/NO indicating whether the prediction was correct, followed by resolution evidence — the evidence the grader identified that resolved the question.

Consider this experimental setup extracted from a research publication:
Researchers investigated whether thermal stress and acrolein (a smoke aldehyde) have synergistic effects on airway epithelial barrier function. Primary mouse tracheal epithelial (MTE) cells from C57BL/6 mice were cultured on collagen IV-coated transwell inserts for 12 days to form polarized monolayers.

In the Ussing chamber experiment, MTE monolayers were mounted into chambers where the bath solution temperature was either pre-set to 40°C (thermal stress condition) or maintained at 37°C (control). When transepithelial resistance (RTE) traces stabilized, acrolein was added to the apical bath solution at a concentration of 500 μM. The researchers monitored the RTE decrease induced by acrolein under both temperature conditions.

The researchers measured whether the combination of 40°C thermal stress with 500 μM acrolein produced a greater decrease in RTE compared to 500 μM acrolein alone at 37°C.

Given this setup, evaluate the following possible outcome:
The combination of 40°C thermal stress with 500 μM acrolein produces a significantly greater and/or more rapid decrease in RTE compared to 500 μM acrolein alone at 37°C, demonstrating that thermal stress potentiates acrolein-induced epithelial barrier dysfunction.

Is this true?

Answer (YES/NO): YES